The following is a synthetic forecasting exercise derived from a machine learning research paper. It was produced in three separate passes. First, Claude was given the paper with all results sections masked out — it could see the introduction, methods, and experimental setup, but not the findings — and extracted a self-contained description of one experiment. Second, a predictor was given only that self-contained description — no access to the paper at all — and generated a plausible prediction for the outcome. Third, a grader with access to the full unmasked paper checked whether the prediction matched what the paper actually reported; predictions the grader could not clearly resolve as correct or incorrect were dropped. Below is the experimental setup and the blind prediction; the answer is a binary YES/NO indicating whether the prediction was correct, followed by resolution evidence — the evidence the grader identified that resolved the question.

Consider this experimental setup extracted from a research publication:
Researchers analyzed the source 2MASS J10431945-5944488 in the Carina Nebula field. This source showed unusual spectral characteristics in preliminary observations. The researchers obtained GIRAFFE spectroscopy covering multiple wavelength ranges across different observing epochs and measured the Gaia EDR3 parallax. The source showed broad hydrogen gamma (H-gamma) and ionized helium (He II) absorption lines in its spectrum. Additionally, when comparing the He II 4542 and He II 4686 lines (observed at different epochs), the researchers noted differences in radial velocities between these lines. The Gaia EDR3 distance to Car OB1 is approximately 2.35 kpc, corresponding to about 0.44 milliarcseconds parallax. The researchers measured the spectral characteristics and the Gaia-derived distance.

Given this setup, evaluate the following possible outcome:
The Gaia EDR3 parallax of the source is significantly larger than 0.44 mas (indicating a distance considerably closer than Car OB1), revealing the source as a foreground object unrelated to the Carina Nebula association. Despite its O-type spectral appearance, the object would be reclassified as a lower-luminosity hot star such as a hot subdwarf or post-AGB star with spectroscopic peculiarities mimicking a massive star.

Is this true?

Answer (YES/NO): YES